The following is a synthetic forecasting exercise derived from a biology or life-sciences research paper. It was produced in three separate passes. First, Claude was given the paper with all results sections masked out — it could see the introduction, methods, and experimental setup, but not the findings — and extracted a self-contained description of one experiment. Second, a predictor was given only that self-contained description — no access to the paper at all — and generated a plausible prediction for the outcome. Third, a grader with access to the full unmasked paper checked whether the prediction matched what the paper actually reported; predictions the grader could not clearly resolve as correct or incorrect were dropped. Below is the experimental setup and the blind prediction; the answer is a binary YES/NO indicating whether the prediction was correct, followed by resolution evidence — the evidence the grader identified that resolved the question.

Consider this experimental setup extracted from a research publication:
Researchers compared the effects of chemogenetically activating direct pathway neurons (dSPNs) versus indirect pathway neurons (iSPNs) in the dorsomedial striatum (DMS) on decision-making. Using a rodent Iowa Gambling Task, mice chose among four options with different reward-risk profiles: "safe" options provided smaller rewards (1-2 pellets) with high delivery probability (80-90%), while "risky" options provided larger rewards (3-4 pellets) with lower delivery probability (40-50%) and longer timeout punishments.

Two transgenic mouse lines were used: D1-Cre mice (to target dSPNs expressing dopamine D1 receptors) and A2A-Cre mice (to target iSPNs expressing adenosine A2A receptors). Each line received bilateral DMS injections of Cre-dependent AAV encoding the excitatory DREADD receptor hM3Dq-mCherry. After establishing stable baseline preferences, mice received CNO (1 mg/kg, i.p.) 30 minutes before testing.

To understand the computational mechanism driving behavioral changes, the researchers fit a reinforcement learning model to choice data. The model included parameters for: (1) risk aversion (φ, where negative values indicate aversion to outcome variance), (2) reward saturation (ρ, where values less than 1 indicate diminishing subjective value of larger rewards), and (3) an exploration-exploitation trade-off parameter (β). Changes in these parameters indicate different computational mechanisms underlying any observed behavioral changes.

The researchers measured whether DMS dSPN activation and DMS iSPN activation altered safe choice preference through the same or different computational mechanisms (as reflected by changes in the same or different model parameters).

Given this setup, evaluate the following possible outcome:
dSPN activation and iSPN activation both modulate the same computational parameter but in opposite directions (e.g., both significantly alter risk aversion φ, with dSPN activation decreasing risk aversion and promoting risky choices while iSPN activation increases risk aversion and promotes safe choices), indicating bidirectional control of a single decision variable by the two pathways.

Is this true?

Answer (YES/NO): NO